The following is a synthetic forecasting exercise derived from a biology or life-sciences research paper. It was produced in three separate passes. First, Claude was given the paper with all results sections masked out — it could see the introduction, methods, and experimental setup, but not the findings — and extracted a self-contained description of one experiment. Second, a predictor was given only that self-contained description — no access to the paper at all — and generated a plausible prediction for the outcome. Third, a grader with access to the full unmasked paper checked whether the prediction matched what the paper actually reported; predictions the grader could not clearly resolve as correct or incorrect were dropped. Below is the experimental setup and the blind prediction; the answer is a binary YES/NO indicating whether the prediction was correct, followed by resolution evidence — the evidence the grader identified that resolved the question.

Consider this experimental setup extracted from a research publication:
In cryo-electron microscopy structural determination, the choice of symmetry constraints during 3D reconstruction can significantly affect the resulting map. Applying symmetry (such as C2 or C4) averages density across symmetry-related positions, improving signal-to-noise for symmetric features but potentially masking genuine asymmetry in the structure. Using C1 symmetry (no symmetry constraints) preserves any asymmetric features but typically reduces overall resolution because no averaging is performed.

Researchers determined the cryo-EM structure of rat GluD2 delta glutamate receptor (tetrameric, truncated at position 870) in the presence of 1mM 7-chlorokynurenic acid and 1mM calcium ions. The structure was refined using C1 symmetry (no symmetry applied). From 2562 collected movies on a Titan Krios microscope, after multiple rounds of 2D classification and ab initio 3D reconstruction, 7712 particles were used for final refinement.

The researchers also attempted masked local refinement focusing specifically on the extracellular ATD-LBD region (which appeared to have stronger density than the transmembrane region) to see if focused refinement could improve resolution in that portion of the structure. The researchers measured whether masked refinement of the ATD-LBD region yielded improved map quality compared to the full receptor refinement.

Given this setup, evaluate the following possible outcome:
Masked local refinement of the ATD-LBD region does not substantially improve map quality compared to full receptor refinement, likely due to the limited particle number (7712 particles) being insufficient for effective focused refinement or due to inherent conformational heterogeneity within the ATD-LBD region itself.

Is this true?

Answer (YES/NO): YES